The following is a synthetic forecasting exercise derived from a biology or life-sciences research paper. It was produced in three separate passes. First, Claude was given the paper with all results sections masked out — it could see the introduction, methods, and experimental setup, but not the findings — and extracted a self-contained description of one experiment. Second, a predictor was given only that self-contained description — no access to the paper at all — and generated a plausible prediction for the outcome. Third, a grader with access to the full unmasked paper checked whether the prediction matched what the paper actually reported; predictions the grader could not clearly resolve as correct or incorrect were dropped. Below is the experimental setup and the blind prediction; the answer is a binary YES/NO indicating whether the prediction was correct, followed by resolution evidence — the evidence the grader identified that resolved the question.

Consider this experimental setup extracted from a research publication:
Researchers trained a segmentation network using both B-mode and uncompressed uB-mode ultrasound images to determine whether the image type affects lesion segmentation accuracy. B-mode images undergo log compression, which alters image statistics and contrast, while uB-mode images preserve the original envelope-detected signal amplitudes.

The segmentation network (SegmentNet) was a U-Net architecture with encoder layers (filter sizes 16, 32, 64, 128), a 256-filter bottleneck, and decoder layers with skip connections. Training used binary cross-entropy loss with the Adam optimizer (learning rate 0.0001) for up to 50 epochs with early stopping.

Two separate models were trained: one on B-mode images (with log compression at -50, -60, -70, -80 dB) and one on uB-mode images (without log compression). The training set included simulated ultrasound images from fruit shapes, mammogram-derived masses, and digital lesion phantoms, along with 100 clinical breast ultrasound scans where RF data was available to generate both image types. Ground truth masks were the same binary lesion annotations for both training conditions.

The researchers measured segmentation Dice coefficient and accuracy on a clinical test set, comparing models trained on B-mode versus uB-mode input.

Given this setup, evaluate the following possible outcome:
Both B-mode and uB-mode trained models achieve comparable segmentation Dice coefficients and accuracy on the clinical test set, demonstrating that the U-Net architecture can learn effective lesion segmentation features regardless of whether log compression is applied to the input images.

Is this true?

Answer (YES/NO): NO